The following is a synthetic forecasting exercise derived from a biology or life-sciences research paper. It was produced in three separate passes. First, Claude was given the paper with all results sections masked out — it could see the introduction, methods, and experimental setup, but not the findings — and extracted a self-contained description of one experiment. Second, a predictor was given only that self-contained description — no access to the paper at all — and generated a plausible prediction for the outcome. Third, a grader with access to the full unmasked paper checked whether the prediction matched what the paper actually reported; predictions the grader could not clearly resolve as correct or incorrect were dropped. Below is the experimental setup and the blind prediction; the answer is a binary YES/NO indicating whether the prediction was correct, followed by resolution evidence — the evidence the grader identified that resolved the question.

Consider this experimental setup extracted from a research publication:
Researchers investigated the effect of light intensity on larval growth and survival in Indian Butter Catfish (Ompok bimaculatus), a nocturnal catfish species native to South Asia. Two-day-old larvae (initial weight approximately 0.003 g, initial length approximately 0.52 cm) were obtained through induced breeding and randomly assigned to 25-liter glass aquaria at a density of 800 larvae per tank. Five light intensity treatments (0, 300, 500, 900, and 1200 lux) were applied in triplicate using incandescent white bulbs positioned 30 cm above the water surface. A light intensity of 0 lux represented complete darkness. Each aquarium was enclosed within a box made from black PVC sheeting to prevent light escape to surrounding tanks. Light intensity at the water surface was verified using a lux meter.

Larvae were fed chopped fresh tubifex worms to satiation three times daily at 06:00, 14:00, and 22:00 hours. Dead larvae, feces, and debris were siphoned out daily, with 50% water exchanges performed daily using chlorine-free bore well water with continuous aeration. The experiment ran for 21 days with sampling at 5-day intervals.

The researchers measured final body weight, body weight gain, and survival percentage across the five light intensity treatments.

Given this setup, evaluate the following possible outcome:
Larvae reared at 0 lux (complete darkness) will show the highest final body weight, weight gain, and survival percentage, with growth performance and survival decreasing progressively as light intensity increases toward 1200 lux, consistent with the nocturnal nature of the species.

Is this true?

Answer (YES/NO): NO